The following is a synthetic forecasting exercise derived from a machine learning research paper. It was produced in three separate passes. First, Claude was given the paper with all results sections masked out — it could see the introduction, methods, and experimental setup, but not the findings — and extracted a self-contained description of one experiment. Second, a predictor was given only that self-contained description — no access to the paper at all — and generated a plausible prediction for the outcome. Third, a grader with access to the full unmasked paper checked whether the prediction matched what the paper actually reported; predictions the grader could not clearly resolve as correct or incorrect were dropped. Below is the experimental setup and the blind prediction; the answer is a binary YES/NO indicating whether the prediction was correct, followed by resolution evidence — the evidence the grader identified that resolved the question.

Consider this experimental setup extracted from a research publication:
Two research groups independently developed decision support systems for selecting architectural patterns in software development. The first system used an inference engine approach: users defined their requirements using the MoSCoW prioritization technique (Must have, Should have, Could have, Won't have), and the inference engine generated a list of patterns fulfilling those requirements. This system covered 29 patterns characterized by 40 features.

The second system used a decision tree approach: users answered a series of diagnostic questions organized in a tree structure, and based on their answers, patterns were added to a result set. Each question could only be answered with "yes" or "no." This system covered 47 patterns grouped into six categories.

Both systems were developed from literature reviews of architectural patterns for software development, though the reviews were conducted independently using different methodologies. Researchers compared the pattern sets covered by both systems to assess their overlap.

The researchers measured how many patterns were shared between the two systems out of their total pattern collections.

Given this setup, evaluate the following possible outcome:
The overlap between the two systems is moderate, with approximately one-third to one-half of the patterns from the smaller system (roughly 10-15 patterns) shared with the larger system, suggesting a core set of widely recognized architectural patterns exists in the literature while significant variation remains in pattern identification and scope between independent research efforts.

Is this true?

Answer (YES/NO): NO